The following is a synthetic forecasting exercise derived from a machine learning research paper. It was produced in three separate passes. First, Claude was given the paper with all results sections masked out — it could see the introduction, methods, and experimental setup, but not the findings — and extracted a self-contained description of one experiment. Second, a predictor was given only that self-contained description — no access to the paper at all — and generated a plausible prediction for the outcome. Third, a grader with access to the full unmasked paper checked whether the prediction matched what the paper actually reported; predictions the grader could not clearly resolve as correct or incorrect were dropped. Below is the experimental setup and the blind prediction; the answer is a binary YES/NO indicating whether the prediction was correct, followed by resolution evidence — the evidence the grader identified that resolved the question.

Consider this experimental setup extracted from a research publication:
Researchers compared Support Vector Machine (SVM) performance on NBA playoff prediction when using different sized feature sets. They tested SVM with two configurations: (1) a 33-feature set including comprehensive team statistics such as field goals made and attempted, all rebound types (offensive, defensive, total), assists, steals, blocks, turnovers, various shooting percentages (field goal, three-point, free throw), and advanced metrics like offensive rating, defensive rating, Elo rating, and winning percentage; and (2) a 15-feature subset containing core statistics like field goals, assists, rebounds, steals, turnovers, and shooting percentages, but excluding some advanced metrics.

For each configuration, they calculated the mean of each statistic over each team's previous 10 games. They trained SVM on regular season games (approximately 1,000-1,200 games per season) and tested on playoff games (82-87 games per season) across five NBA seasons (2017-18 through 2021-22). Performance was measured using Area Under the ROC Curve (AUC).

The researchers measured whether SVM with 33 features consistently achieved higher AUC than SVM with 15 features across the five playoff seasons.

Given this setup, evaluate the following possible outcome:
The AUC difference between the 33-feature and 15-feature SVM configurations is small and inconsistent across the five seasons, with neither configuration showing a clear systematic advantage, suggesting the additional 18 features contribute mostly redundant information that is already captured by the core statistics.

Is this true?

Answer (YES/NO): YES